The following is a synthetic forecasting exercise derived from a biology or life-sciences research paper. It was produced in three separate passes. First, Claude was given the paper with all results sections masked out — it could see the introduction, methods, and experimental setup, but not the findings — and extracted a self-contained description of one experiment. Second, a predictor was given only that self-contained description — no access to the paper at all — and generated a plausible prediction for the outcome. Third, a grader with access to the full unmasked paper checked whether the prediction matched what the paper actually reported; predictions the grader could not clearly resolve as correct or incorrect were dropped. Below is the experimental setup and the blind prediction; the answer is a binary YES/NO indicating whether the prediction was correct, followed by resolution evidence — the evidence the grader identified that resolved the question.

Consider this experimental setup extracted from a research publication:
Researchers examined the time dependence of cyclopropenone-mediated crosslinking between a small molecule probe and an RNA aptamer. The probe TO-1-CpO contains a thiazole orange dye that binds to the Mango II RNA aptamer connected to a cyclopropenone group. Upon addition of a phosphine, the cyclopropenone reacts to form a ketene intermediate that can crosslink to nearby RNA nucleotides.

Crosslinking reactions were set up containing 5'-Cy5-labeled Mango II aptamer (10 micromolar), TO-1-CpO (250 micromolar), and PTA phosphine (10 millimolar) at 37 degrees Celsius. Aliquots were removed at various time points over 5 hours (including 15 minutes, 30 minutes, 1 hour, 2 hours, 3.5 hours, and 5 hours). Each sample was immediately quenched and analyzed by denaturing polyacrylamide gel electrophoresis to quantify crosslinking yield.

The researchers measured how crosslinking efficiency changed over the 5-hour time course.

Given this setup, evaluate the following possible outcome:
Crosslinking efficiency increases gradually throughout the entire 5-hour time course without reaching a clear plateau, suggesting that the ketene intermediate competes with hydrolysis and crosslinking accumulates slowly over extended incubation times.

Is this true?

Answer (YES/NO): NO